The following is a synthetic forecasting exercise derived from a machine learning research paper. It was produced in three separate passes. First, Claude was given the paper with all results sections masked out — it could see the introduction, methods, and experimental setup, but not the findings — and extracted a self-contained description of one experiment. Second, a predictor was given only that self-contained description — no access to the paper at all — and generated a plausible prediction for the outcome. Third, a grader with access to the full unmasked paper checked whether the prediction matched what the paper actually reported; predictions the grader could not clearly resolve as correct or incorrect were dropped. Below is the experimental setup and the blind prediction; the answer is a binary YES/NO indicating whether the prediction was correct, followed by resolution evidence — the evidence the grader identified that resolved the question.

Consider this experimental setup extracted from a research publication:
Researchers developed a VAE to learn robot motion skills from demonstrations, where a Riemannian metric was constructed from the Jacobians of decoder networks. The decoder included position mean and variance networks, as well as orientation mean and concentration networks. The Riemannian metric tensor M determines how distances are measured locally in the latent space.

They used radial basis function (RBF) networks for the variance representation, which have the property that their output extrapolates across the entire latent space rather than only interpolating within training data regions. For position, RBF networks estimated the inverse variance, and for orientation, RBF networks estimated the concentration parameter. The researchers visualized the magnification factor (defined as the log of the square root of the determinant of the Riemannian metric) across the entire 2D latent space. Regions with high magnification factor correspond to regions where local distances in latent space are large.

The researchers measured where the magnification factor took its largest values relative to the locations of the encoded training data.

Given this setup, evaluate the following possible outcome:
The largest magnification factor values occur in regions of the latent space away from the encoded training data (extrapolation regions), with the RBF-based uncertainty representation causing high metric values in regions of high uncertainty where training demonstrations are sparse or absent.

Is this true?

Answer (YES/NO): YES